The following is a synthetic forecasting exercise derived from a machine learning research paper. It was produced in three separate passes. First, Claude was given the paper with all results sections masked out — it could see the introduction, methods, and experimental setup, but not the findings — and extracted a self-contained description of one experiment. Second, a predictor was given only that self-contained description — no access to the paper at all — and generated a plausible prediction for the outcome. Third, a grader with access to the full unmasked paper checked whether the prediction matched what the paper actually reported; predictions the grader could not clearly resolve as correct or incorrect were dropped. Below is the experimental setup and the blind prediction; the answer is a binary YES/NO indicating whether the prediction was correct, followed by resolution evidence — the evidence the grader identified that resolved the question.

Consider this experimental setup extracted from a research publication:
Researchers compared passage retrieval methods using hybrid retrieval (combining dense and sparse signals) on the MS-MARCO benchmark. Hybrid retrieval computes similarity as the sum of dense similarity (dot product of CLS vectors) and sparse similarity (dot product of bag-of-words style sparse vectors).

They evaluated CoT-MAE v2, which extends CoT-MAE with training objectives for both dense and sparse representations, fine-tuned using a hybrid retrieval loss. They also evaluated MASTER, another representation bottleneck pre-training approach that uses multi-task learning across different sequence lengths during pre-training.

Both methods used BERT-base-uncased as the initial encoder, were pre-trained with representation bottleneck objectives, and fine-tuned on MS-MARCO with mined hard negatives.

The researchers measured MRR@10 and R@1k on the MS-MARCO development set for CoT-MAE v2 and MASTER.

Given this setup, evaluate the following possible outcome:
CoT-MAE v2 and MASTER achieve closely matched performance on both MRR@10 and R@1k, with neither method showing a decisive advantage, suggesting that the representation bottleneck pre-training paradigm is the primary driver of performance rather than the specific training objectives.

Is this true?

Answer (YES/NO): NO